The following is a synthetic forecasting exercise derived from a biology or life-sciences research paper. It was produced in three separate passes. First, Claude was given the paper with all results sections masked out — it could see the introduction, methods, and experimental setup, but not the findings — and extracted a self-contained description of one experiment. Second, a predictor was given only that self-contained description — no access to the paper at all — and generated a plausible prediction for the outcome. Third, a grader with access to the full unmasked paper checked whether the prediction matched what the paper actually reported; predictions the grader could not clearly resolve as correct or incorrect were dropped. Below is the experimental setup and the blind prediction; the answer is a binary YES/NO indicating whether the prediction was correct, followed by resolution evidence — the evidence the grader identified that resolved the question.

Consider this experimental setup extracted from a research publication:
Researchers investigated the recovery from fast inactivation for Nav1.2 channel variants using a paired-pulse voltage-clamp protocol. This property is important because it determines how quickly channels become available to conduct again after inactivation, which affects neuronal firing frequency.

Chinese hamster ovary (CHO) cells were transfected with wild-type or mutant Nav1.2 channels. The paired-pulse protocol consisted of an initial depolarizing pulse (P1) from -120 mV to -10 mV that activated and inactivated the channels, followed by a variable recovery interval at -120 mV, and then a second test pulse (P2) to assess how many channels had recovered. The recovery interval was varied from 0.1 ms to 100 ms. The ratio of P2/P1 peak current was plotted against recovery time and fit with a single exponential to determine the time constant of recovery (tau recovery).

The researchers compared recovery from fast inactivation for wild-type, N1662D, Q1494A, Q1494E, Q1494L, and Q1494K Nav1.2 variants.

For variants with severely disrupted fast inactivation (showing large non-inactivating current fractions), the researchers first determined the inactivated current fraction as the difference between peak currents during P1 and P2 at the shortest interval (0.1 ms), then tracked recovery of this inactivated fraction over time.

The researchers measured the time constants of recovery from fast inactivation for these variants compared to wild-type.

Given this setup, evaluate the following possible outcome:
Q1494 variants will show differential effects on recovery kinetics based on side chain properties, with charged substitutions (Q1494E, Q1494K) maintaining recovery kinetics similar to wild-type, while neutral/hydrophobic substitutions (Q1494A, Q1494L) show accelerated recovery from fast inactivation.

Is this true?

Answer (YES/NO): NO